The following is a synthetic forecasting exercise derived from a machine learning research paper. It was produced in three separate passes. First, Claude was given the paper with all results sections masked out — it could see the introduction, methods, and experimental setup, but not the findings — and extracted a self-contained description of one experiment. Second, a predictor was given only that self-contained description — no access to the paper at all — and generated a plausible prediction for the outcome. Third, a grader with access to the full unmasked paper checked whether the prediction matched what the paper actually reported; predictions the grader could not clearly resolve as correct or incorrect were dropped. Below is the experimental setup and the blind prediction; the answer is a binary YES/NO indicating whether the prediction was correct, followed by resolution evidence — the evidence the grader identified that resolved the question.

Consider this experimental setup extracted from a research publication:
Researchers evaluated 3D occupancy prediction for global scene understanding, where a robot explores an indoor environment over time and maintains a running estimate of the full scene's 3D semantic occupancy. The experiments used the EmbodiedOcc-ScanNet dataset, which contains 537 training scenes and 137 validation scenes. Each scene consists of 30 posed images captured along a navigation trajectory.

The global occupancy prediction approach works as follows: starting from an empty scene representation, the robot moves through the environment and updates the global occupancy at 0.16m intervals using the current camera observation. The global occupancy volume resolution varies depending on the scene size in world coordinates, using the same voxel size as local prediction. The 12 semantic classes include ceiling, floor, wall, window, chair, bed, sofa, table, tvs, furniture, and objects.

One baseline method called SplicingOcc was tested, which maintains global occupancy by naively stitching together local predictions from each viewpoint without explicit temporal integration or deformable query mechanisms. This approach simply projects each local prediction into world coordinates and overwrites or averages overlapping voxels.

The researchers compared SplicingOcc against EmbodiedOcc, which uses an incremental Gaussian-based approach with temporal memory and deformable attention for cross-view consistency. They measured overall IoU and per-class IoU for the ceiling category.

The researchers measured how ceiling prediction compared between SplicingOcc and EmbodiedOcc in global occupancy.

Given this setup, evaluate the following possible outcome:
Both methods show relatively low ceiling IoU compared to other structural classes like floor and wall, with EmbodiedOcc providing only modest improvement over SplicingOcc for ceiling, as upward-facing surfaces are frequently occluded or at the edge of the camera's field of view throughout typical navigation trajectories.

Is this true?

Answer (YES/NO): NO